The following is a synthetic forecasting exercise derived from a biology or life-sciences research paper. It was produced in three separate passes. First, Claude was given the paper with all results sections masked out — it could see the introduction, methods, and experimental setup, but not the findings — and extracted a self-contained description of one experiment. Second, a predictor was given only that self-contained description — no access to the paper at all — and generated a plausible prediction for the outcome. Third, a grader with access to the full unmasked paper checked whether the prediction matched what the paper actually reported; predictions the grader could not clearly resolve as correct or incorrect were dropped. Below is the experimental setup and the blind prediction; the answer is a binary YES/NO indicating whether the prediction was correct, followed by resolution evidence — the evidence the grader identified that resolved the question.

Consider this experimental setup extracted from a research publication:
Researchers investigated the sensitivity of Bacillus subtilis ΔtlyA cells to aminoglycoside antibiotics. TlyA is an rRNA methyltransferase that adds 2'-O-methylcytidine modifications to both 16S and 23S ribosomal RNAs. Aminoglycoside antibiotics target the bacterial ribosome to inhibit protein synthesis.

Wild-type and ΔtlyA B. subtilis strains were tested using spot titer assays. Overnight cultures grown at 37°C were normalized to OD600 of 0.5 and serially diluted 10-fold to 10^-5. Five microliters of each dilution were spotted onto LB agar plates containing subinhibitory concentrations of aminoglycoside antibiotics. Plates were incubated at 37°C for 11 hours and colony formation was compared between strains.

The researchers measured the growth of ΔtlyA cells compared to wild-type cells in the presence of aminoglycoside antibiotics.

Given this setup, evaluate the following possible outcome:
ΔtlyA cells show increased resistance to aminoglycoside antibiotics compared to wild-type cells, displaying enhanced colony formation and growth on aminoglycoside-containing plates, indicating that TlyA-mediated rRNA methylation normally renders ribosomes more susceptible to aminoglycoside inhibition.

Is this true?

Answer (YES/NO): YES